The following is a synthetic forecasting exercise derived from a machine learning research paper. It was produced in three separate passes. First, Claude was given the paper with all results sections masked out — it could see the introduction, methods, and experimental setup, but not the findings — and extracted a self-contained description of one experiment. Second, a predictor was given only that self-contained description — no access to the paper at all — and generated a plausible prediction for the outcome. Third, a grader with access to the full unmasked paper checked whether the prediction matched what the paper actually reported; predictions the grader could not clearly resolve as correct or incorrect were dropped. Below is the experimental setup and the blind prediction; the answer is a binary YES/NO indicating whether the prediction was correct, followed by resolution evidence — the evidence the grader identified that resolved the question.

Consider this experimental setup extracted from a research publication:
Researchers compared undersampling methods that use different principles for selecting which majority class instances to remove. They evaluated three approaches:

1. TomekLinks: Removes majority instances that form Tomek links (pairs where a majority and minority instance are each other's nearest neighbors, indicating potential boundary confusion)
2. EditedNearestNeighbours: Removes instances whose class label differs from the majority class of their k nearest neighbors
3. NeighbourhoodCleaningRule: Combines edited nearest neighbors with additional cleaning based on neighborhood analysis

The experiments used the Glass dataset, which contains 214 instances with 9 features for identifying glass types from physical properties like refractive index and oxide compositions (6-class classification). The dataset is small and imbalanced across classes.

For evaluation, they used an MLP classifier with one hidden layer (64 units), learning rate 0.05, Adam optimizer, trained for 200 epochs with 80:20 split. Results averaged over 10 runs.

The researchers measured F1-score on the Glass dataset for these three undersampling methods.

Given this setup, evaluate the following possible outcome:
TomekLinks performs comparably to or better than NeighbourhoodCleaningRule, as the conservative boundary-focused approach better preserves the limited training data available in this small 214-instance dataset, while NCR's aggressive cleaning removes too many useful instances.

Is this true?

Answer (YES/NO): YES